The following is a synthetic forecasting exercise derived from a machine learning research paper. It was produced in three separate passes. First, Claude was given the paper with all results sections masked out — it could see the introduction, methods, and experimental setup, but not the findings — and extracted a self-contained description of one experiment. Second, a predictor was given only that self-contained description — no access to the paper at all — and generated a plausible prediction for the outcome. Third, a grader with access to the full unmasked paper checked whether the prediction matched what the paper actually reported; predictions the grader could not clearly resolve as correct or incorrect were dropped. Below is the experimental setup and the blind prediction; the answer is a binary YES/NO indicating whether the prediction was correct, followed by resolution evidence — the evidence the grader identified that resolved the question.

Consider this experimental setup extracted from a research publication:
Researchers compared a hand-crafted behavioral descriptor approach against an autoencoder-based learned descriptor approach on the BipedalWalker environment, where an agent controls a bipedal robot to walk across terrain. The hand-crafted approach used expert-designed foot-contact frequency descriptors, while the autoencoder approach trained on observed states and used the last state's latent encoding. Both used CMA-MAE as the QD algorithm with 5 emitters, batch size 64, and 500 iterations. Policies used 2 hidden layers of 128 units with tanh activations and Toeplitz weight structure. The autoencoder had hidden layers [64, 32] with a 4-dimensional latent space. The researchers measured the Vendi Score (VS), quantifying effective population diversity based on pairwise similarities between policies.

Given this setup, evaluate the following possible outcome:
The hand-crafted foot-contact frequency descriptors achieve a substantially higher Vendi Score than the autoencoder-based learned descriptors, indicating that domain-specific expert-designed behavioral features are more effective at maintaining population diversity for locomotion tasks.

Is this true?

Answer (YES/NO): NO